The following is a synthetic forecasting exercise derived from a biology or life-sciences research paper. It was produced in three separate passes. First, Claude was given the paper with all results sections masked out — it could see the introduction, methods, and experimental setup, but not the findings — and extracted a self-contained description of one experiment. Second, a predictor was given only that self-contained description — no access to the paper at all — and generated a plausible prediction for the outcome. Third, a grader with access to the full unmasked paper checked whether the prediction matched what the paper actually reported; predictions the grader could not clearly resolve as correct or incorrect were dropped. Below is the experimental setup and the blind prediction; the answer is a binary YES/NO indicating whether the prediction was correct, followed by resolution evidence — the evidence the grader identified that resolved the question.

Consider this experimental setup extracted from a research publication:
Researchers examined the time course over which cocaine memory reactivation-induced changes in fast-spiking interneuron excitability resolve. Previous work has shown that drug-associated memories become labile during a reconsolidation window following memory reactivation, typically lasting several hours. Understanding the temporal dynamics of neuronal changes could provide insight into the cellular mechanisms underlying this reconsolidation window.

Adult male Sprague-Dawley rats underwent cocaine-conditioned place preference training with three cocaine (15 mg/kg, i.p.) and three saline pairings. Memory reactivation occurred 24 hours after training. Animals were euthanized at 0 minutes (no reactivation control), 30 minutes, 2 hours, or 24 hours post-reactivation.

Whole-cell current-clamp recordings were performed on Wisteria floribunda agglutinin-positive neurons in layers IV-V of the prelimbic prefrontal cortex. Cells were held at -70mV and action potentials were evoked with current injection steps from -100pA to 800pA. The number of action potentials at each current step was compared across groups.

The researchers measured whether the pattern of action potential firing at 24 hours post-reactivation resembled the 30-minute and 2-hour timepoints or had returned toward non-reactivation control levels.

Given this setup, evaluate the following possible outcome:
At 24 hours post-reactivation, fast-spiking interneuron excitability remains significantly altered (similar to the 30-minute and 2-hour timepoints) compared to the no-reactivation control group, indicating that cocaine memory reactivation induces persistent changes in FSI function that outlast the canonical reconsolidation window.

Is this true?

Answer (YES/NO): NO